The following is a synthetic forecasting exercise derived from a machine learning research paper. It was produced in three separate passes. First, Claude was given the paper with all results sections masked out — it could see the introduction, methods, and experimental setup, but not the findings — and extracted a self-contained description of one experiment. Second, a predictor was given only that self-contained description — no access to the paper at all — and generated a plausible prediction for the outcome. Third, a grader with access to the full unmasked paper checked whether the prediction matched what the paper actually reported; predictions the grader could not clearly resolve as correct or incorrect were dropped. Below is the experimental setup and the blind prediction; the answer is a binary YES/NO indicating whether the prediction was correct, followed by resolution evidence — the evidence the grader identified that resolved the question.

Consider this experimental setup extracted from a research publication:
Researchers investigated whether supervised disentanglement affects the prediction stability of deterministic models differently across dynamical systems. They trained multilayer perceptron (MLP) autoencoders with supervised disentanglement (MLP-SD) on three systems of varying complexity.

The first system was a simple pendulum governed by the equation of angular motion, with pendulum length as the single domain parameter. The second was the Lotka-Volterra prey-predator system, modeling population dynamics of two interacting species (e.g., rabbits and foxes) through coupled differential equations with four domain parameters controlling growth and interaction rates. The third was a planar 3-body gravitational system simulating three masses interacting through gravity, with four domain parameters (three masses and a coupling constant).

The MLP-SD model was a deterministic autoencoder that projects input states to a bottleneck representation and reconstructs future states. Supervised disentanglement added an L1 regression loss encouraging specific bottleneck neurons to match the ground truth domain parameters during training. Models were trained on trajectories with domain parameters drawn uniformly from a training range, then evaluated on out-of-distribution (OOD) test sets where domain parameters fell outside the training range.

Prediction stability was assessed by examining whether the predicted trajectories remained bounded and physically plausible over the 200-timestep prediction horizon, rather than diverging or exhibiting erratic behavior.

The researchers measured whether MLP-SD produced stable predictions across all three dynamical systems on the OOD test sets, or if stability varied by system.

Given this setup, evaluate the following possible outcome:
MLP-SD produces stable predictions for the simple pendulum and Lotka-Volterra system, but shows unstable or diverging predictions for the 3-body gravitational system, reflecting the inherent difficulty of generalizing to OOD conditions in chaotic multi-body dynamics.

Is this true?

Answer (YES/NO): NO